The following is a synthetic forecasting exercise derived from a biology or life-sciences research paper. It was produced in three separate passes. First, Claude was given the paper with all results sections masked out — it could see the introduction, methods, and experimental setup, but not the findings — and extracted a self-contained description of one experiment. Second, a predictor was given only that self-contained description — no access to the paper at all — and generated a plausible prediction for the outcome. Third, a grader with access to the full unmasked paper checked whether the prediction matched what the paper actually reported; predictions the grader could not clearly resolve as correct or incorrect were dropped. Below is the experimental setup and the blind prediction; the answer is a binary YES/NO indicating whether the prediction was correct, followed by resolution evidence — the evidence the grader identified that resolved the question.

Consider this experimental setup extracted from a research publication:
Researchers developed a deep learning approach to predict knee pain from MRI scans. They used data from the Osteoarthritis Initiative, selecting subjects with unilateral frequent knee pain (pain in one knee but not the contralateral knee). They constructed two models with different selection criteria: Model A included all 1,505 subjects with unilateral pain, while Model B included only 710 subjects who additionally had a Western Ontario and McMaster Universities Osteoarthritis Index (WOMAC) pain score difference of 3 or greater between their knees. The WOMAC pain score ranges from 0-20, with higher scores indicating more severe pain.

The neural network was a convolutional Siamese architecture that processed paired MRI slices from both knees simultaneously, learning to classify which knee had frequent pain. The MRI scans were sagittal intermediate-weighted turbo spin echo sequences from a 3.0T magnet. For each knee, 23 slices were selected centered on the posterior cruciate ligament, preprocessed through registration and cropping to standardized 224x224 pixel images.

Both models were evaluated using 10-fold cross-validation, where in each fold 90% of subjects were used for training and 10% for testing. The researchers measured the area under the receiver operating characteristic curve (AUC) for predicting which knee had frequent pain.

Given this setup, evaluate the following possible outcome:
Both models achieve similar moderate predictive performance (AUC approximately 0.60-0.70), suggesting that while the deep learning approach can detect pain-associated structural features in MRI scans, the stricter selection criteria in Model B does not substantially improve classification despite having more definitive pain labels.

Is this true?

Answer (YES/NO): NO